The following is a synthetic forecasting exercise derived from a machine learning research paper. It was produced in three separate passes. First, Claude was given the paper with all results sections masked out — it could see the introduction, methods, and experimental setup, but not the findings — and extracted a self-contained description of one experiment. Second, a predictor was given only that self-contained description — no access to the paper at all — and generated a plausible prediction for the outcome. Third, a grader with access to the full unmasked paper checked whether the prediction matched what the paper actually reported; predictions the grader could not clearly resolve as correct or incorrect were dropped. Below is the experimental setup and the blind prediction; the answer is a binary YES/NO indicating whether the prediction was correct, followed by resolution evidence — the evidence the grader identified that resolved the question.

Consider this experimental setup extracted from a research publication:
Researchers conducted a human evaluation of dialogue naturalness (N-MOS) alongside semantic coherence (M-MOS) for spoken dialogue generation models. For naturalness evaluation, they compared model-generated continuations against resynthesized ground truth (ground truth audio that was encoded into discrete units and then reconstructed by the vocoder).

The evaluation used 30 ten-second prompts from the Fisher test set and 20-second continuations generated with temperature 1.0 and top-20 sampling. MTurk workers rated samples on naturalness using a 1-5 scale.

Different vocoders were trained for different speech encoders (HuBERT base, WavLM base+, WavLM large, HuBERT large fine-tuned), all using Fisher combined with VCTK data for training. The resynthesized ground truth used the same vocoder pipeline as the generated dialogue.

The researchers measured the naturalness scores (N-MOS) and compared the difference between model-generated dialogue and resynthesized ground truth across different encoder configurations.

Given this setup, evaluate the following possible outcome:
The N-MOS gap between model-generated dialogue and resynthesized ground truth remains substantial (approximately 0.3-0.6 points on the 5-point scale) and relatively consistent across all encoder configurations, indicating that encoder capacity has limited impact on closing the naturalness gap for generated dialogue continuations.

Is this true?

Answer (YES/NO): NO